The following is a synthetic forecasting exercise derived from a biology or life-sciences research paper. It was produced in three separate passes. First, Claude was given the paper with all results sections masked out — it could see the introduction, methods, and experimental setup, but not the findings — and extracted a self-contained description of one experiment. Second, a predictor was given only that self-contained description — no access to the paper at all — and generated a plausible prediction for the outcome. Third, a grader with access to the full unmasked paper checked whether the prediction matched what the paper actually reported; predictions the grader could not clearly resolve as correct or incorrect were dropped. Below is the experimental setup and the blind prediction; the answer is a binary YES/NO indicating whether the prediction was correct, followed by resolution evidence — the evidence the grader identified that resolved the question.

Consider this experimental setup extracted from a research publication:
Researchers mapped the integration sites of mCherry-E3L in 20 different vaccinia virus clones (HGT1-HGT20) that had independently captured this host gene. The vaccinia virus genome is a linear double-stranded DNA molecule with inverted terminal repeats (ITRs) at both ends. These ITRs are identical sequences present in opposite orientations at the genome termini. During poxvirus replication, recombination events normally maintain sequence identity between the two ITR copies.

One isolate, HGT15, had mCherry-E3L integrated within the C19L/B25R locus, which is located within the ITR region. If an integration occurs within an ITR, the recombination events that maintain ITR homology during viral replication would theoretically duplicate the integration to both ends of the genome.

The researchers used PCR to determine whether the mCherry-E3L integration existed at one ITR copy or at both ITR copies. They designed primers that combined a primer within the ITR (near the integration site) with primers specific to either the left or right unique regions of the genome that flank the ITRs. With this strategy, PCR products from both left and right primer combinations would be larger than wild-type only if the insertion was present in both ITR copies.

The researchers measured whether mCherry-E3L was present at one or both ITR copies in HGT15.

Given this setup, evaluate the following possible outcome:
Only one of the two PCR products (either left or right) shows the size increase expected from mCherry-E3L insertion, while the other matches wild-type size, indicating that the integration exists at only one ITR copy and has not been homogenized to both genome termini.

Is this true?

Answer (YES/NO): NO